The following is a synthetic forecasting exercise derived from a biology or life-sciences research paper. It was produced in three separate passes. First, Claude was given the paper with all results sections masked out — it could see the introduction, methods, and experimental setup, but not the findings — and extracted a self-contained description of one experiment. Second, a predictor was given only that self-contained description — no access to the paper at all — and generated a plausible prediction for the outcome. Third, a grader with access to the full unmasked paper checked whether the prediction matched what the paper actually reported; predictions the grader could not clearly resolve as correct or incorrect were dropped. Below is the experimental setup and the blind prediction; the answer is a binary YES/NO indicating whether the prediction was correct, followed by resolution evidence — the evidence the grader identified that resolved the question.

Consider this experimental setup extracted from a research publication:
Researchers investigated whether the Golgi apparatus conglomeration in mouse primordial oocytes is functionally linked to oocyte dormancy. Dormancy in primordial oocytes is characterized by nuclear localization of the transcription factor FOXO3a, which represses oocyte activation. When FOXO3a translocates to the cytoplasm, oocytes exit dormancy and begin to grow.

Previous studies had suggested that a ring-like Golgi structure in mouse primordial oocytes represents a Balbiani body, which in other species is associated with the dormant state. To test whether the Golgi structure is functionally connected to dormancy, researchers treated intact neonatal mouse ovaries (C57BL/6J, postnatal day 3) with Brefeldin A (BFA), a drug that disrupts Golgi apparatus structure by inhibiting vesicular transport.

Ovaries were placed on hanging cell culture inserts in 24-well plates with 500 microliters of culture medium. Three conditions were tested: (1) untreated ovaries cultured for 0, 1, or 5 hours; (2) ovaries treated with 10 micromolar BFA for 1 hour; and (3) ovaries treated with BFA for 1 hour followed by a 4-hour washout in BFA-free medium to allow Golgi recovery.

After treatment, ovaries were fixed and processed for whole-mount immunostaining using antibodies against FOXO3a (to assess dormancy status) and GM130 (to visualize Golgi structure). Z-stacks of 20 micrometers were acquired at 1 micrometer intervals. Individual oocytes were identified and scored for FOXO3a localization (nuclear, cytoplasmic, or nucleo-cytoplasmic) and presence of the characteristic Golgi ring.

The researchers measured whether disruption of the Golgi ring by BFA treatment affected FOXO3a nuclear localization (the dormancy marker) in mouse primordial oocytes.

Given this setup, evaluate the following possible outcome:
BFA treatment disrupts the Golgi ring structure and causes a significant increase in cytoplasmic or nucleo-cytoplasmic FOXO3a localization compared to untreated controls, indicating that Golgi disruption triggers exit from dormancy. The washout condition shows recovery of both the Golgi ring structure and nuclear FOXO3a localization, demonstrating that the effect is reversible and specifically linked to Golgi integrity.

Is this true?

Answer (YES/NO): NO